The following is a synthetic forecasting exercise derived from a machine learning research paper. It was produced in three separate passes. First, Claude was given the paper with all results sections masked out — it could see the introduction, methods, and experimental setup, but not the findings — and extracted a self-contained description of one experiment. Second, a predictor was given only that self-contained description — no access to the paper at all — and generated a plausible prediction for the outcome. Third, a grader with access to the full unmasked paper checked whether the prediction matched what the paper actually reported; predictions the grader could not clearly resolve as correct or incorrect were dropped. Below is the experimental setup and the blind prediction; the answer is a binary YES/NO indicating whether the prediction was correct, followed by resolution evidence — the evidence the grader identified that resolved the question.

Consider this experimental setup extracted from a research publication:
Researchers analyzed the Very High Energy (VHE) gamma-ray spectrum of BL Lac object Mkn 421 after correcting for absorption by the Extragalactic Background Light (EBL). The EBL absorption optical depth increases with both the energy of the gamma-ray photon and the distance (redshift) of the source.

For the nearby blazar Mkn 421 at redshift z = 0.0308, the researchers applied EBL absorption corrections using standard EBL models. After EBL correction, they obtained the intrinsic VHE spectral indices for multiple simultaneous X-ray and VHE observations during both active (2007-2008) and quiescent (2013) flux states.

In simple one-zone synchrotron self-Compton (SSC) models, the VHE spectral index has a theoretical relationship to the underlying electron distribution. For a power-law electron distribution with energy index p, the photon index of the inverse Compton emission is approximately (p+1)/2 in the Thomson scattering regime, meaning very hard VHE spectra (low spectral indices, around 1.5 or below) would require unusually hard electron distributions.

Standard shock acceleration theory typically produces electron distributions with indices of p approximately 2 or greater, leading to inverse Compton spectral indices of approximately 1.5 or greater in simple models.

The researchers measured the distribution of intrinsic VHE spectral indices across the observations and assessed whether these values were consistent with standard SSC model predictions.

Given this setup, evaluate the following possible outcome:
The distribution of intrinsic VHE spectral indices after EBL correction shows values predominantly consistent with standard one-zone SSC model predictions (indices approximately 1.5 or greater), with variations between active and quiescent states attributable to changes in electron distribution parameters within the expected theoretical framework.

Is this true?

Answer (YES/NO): NO